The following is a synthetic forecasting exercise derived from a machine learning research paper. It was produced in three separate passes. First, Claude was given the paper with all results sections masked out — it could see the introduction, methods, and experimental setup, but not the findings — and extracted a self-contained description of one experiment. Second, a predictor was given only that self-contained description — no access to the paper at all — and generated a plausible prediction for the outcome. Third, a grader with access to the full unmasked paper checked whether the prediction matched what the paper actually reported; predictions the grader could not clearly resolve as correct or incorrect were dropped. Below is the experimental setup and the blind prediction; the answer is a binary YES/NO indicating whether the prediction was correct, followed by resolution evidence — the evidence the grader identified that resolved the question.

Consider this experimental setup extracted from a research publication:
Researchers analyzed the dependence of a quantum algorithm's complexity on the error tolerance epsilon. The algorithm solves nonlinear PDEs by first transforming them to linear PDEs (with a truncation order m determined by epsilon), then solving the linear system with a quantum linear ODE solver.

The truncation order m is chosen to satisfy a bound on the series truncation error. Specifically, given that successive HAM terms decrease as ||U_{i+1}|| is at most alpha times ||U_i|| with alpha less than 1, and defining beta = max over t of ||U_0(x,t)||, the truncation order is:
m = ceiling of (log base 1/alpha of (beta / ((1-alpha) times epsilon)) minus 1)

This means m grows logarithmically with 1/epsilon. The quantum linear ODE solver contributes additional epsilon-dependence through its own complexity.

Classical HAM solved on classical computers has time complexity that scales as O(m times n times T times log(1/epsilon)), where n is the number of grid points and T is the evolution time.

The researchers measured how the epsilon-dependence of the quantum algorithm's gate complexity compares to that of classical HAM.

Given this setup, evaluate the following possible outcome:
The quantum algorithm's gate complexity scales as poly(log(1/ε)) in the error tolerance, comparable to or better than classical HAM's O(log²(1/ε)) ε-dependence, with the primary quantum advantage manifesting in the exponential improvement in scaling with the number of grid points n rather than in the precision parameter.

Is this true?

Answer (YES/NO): NO